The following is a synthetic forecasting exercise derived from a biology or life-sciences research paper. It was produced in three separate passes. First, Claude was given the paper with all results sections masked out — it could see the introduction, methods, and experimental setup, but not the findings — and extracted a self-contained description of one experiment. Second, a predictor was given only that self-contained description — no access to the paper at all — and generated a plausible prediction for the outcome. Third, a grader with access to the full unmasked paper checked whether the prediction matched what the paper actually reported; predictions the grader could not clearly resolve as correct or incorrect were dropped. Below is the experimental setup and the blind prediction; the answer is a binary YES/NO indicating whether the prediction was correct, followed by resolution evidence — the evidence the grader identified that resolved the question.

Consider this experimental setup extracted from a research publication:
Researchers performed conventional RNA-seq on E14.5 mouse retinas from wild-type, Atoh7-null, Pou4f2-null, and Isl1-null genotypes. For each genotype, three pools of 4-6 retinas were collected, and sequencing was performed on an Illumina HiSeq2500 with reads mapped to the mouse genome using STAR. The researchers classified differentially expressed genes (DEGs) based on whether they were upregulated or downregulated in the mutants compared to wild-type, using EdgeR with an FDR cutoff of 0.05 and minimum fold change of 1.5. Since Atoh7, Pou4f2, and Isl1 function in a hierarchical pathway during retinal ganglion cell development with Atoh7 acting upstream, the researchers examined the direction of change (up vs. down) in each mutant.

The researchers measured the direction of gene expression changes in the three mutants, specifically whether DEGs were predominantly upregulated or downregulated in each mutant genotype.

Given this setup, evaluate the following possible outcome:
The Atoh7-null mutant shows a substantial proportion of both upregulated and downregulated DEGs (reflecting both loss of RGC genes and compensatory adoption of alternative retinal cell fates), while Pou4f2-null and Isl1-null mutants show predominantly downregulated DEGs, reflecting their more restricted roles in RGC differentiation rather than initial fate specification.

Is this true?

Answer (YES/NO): NO